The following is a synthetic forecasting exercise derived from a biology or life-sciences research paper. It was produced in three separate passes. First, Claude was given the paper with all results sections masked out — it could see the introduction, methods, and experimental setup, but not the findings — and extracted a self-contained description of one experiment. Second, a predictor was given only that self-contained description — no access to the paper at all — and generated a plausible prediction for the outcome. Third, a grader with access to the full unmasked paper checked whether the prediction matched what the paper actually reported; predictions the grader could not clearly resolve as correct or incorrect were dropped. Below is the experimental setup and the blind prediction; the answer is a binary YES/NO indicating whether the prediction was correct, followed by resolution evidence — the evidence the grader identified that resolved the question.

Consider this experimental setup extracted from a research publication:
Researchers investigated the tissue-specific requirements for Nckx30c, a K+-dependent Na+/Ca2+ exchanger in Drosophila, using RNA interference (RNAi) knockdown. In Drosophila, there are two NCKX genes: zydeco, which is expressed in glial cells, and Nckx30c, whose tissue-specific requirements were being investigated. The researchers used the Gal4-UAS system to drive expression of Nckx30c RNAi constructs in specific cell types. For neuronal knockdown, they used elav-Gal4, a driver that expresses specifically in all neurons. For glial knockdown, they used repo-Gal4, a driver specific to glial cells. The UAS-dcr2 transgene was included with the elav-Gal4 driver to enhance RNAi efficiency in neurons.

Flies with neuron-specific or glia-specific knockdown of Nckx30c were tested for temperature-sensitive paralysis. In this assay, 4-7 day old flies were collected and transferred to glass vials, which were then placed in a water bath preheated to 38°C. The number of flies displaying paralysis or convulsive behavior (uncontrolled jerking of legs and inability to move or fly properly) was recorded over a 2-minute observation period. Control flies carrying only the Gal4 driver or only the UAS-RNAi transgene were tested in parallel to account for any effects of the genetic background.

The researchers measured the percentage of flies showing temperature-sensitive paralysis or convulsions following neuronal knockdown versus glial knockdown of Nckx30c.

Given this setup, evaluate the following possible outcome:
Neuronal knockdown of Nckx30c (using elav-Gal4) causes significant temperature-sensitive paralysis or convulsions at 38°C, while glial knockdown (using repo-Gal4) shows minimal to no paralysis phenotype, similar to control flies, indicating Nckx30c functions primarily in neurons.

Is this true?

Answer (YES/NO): YES